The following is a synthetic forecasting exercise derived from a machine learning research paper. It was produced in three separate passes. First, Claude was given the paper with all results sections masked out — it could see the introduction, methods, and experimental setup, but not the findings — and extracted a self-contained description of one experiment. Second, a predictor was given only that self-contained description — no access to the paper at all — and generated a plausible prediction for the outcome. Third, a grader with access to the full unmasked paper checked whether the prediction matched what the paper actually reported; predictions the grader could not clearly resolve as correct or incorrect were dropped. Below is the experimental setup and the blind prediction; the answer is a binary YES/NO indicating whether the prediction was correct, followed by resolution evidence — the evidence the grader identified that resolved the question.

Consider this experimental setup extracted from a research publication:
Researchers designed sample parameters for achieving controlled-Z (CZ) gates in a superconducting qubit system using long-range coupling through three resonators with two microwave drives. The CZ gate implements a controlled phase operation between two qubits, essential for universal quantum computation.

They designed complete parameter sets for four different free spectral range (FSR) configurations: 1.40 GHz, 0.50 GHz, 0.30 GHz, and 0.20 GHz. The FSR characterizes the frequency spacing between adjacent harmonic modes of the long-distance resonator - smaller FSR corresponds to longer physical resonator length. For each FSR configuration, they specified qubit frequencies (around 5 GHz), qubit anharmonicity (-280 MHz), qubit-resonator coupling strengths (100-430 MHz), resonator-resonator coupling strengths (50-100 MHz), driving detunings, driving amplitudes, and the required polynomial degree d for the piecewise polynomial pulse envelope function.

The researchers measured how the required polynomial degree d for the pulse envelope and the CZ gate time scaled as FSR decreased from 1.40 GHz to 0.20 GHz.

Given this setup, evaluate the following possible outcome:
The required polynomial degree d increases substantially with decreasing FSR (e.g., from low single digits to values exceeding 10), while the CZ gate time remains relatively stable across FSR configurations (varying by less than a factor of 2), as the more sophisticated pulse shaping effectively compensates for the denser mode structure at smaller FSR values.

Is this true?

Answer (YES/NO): NO